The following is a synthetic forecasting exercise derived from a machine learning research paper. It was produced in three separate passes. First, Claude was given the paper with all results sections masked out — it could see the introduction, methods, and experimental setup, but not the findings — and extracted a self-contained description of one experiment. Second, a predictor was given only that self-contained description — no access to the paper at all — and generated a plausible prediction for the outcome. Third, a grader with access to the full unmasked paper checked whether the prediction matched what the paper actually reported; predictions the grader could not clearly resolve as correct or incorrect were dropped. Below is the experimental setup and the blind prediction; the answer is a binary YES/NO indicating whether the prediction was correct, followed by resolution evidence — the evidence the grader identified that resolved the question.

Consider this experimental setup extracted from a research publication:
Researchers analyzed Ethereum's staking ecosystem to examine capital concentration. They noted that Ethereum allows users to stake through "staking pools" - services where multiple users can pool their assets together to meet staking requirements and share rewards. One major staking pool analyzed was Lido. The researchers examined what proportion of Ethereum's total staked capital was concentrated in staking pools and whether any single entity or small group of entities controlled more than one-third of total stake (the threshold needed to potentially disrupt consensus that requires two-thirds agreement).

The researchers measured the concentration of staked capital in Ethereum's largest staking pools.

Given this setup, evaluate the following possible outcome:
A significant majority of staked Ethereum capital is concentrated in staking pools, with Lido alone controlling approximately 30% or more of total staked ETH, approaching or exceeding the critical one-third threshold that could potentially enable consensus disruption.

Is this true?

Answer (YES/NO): NO